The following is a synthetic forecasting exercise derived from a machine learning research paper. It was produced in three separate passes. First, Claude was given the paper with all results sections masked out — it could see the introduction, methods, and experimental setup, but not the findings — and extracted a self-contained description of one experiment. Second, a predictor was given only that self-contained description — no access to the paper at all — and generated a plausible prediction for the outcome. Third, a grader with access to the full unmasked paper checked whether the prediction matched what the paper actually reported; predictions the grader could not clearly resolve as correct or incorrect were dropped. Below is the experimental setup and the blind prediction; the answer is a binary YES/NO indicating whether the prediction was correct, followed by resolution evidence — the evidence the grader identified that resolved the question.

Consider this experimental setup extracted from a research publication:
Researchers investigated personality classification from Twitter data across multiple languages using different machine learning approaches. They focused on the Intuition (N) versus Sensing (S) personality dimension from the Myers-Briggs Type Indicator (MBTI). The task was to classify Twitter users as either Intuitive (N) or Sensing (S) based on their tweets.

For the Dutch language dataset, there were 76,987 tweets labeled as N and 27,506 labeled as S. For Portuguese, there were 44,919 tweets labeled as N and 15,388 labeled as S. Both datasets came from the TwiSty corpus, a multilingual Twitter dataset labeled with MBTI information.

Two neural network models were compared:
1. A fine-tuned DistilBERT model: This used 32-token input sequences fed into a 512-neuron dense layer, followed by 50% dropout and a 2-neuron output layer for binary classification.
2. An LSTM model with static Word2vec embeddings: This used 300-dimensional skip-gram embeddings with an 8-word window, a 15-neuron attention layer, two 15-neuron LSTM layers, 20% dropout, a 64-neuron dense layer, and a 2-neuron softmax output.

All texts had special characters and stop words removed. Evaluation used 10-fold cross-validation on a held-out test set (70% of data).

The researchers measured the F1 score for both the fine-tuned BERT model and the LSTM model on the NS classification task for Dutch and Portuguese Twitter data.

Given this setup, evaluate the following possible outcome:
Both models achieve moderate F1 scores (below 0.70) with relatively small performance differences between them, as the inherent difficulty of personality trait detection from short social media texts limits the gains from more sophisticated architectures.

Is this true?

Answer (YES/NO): NO